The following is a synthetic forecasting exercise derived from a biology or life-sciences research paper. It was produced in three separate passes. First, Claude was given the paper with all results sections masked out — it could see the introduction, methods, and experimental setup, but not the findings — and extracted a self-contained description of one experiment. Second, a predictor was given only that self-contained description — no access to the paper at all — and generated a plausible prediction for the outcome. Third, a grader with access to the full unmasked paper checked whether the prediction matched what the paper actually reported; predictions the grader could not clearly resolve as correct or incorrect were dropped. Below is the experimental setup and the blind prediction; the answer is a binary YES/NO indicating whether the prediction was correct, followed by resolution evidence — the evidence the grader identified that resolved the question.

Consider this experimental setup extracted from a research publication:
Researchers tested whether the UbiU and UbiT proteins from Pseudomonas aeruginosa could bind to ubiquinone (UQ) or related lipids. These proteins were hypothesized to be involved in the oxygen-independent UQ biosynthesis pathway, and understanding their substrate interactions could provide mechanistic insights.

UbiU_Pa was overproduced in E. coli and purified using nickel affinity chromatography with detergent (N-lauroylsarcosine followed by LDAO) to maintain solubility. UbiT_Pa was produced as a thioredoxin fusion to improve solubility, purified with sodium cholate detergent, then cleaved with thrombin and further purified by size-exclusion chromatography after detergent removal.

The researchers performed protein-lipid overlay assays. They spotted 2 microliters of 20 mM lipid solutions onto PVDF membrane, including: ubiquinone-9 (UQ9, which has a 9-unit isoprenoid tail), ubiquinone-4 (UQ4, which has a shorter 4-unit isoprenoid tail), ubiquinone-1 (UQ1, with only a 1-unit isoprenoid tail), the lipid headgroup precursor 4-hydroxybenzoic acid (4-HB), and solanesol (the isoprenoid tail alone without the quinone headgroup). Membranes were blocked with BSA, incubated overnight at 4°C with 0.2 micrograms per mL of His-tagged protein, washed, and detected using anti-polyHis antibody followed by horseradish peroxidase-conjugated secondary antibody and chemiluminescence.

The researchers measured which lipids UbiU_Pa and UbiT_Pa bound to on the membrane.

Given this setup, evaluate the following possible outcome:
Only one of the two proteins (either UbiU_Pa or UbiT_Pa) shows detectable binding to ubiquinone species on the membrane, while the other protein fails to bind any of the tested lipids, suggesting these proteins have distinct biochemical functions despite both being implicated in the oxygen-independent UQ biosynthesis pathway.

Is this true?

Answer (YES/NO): NO